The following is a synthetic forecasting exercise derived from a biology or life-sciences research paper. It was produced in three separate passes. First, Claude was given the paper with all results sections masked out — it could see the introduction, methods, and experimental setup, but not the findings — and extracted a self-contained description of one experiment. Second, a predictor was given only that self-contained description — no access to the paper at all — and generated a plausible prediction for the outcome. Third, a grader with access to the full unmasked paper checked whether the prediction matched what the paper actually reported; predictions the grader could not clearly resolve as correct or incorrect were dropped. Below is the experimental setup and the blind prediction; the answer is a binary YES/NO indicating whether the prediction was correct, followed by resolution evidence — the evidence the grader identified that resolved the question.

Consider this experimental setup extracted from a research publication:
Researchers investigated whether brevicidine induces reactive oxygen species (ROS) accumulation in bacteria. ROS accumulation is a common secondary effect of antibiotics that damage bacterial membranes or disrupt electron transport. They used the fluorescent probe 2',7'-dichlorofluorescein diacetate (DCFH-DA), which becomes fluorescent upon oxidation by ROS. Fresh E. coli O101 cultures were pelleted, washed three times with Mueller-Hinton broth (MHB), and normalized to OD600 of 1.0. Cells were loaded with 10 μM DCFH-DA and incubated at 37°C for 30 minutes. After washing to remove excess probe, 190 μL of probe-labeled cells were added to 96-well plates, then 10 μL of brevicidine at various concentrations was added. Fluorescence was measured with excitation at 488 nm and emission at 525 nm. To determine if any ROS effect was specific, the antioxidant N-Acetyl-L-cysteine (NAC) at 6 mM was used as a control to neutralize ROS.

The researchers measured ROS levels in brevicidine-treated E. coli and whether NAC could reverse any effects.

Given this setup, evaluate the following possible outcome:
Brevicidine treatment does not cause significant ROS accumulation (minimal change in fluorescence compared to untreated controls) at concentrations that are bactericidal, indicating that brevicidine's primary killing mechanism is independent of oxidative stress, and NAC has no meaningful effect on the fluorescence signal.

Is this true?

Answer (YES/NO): NO